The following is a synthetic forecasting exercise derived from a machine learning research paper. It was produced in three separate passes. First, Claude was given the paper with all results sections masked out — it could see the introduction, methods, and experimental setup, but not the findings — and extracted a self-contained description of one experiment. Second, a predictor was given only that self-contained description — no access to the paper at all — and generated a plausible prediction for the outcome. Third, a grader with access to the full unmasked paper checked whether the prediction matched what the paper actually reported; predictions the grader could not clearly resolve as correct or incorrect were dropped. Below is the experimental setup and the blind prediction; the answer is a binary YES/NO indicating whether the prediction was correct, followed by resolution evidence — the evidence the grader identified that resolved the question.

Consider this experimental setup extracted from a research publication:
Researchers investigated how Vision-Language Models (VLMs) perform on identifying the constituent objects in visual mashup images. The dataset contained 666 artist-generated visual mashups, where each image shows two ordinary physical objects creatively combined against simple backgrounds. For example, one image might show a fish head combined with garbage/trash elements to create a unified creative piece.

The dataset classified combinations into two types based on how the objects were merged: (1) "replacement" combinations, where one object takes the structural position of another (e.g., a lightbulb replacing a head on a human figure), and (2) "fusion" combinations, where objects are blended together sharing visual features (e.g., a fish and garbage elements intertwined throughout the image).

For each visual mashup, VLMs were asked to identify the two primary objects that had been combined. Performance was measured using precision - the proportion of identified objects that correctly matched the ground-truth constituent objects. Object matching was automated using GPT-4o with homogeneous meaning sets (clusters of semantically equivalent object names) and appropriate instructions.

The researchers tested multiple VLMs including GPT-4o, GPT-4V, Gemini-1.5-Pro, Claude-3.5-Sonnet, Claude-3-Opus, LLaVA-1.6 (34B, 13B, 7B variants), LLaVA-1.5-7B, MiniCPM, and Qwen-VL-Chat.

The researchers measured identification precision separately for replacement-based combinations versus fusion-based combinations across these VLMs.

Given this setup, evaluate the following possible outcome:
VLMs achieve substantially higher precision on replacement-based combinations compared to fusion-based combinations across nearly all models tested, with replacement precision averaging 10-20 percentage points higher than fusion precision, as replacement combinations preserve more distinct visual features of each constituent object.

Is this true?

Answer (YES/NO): NO